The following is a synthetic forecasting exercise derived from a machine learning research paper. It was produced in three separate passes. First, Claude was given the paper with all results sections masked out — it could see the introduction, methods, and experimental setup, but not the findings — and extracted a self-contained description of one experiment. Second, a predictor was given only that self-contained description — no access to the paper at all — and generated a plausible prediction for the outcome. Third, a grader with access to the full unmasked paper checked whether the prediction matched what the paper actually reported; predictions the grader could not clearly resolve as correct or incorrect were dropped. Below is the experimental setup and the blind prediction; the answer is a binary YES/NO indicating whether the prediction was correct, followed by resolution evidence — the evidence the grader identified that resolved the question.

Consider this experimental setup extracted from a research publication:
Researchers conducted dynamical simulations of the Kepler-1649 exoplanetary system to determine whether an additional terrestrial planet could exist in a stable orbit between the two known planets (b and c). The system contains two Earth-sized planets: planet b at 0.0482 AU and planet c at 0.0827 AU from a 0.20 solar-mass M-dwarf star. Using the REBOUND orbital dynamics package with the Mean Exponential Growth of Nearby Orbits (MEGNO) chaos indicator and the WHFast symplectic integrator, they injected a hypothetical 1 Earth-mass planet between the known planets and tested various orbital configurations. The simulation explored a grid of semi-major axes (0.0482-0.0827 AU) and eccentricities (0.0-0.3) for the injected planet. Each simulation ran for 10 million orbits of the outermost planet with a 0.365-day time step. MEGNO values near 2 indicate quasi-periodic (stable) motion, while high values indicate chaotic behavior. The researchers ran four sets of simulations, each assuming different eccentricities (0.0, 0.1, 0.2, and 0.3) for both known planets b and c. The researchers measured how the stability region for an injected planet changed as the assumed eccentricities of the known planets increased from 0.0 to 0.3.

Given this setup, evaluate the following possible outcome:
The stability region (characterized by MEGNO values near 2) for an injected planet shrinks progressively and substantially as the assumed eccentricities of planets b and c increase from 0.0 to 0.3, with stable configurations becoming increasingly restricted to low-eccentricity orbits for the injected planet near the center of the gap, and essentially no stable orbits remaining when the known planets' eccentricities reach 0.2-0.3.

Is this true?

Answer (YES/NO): NO